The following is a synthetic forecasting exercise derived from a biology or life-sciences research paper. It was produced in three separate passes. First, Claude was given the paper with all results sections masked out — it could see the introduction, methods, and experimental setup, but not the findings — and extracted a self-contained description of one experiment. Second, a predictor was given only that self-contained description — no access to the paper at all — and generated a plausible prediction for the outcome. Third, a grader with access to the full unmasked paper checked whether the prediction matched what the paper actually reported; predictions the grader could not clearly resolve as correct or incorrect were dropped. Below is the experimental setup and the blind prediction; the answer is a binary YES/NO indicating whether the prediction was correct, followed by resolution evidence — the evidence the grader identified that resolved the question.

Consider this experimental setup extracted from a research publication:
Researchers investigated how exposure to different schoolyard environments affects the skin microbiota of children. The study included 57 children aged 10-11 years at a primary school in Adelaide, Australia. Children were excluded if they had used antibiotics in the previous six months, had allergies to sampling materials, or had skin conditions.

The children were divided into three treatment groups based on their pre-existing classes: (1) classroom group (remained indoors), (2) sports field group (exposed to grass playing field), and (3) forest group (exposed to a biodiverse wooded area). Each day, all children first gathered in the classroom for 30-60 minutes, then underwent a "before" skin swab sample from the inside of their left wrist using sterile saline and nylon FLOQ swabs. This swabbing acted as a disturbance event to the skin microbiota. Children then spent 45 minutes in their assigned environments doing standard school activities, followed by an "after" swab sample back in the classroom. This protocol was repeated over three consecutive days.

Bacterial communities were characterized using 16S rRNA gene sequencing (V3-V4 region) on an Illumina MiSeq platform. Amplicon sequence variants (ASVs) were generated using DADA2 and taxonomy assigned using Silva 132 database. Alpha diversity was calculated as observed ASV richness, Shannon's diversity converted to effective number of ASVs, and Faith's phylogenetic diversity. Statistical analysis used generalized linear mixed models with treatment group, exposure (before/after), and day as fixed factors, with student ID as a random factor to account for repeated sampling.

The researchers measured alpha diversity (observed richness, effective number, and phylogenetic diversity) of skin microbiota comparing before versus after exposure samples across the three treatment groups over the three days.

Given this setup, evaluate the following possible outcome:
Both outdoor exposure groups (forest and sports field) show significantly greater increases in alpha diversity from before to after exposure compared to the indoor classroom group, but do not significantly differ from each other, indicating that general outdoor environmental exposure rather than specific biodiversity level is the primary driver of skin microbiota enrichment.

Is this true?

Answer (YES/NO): NO